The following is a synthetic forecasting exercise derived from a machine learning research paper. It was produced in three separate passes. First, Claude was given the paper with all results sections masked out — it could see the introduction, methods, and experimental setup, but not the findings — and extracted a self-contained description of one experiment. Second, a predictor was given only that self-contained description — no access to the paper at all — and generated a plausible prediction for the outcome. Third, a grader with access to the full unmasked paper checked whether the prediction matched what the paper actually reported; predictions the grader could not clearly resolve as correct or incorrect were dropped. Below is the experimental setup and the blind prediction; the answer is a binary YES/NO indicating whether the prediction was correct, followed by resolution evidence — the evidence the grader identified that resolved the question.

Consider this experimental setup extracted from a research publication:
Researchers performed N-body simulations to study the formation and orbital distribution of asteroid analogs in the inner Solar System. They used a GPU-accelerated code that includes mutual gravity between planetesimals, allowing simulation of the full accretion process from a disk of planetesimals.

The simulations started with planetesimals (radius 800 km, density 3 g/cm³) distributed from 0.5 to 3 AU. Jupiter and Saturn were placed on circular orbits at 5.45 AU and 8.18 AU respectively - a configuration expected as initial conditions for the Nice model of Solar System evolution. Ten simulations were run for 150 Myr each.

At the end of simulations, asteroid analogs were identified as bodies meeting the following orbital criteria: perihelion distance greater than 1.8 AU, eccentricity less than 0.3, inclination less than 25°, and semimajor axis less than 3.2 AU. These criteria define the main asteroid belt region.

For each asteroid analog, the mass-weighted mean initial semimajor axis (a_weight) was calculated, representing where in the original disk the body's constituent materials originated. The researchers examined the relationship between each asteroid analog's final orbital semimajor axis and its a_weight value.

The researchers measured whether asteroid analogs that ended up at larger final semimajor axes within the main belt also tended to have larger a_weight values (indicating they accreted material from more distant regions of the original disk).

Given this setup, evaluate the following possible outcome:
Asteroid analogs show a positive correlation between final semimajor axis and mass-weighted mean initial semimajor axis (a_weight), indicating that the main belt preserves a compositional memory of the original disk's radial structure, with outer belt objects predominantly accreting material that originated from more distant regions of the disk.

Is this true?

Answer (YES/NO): NO